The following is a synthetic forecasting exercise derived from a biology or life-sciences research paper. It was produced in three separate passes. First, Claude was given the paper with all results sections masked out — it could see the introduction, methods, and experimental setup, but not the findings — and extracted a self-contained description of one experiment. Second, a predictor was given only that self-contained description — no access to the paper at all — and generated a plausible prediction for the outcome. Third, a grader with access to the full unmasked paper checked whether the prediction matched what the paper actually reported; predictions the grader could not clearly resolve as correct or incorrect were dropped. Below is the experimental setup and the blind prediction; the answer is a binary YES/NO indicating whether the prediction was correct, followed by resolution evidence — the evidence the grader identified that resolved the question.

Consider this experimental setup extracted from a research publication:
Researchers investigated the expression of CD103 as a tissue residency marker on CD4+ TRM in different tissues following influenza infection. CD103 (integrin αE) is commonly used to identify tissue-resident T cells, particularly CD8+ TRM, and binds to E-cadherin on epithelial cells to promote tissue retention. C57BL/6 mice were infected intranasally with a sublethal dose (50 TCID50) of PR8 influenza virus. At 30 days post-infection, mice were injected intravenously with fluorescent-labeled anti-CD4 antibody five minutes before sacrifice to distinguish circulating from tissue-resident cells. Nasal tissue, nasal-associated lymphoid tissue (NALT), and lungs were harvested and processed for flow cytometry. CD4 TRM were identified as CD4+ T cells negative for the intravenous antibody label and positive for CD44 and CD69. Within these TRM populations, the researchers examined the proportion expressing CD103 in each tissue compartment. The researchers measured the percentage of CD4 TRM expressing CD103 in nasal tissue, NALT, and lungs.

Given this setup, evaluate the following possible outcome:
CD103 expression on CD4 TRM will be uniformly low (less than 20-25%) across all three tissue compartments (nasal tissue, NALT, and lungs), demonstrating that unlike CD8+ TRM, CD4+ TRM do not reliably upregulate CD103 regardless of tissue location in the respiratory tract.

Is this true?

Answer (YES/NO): NO